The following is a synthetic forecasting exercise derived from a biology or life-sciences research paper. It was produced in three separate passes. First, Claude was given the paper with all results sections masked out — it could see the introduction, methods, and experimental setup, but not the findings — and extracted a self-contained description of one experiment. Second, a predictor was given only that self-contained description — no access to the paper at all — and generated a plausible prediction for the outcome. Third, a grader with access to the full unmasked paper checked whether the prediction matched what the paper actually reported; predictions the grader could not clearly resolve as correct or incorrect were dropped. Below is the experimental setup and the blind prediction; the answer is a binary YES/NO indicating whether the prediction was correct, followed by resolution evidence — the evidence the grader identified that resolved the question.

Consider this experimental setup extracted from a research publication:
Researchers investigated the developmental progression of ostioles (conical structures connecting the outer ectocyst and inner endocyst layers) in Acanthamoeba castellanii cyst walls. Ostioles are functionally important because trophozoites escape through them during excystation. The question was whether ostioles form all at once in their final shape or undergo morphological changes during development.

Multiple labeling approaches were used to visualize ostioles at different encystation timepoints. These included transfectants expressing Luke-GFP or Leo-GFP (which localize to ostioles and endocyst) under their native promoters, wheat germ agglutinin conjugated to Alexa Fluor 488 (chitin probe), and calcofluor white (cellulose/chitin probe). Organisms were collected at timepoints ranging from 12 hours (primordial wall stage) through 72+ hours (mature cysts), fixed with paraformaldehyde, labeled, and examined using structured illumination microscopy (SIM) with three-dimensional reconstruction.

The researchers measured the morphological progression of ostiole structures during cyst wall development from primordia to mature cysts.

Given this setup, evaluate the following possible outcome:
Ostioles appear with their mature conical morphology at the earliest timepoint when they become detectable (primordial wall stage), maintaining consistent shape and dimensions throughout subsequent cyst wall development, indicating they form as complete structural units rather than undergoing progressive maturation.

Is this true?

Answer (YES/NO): NO